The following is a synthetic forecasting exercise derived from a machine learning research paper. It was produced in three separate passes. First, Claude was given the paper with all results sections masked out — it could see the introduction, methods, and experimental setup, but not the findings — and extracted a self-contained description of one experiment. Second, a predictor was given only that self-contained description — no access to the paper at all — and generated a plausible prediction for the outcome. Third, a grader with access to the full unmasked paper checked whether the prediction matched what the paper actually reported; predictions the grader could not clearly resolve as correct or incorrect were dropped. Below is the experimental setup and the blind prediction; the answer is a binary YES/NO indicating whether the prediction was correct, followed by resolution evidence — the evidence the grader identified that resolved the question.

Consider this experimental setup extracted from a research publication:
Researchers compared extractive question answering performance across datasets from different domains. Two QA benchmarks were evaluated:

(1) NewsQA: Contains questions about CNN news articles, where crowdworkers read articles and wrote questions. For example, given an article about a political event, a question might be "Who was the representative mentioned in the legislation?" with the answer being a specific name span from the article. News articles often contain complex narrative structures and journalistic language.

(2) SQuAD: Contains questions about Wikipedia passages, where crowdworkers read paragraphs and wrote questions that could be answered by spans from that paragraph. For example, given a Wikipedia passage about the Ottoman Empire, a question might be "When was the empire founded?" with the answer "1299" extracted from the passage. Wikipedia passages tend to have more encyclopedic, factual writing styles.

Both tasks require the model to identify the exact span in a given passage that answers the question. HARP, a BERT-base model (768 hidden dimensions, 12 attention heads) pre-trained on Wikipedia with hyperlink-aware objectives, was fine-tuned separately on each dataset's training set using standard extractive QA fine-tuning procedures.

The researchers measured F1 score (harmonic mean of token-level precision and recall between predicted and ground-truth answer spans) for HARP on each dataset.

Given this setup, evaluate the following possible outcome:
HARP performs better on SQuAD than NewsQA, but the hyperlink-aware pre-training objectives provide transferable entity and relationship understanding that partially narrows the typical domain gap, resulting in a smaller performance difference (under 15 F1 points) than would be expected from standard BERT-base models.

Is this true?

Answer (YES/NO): NO